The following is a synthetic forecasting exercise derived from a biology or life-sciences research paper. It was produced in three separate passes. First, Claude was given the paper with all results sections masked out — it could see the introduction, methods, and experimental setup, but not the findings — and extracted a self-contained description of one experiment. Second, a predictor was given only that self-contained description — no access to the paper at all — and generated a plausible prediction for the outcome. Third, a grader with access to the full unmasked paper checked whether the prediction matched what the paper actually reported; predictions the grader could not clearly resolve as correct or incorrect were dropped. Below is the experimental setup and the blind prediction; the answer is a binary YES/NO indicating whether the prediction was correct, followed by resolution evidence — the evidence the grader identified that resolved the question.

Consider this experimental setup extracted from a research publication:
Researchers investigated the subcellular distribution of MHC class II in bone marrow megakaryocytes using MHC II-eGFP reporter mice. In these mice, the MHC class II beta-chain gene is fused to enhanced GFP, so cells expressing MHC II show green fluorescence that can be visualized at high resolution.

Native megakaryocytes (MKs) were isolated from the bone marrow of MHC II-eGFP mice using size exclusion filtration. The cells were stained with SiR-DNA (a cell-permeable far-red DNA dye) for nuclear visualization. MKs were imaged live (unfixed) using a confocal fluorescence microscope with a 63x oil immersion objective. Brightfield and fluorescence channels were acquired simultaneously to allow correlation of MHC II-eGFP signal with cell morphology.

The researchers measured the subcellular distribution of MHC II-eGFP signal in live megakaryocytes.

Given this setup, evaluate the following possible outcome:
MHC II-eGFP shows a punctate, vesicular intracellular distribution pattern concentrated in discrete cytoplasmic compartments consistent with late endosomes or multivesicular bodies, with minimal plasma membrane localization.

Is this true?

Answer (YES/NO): NO